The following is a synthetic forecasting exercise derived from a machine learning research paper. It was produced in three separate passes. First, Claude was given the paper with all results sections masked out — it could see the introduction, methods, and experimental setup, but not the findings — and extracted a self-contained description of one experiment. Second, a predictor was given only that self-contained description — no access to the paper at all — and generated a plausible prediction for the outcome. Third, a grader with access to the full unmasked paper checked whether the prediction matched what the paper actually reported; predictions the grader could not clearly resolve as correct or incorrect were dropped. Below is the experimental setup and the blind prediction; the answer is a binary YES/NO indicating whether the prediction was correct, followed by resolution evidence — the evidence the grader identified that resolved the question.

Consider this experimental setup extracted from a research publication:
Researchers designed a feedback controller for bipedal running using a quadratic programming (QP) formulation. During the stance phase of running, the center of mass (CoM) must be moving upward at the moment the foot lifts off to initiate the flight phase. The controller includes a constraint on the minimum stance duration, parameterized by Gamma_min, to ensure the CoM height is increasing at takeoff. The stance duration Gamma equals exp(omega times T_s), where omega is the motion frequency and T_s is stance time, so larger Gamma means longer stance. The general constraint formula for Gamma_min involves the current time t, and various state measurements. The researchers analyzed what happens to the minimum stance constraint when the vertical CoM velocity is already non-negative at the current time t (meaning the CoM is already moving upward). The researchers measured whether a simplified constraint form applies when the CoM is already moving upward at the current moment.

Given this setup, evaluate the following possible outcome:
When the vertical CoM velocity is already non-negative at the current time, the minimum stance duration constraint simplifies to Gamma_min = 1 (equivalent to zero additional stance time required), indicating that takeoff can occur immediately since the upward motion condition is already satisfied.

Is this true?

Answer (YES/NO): NO